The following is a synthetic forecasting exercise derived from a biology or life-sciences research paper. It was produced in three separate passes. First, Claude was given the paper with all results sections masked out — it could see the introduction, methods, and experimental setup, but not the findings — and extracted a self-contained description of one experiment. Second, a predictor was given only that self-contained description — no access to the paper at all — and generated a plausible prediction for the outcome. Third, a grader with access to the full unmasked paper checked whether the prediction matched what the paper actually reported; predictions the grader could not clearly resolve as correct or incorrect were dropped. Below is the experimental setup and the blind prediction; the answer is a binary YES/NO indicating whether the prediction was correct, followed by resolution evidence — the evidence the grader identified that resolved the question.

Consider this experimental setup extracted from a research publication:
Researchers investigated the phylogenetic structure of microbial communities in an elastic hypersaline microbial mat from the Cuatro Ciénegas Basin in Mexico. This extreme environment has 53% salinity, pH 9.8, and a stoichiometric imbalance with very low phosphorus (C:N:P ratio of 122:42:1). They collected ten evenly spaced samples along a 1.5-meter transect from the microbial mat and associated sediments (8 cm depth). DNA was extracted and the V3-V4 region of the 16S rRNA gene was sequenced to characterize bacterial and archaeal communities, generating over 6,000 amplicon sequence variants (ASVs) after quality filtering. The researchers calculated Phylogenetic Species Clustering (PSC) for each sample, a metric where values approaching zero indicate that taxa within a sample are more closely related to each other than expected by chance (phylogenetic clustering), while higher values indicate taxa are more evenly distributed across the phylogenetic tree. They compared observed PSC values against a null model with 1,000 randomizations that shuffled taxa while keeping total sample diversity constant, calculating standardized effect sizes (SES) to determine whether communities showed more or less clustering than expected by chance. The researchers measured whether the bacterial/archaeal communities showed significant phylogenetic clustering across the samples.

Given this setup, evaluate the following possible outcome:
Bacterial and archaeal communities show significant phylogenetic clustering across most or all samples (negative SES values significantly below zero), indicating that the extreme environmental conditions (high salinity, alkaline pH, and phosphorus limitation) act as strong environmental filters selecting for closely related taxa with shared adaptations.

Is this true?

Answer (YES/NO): NO